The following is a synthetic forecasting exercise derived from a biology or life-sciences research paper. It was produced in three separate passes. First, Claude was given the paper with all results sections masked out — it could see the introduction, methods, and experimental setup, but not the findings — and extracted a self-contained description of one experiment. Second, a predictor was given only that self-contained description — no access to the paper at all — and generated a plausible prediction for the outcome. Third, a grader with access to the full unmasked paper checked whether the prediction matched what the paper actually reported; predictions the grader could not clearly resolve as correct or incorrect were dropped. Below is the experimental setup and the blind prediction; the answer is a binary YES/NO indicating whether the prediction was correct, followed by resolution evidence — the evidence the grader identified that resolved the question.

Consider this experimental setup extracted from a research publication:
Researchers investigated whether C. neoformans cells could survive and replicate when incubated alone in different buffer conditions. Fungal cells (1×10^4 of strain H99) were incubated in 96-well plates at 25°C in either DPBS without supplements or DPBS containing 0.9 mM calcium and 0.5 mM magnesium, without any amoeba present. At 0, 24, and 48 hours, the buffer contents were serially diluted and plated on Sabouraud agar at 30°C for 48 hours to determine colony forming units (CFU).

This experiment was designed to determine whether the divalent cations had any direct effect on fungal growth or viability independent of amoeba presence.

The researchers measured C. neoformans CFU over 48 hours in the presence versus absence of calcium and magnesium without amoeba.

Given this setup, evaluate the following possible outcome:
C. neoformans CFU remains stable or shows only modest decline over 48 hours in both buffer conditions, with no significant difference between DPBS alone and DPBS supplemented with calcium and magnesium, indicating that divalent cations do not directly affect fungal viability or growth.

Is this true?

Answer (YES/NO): NO